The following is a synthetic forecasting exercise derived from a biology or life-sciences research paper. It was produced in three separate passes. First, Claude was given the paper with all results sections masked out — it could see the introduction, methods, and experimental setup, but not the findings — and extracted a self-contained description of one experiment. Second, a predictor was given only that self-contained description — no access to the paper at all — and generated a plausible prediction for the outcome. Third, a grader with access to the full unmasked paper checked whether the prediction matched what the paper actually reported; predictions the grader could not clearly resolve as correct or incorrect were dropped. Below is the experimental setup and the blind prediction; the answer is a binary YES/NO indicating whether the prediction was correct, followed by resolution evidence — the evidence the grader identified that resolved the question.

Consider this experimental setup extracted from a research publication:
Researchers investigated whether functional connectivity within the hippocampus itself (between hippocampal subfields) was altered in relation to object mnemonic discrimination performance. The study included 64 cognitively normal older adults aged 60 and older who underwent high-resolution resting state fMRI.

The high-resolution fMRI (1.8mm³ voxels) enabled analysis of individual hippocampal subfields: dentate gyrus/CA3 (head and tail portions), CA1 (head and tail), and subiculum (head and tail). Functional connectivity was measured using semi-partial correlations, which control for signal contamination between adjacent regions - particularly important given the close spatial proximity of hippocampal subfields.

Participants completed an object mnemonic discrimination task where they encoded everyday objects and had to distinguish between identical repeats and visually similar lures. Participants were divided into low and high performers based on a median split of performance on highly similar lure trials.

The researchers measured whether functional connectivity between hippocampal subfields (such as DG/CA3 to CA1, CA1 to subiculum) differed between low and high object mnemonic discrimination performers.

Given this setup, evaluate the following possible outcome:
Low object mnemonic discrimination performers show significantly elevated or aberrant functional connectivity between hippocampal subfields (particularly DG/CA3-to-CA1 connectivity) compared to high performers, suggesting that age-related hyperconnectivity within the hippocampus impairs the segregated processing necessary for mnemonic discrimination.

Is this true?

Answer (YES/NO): NO